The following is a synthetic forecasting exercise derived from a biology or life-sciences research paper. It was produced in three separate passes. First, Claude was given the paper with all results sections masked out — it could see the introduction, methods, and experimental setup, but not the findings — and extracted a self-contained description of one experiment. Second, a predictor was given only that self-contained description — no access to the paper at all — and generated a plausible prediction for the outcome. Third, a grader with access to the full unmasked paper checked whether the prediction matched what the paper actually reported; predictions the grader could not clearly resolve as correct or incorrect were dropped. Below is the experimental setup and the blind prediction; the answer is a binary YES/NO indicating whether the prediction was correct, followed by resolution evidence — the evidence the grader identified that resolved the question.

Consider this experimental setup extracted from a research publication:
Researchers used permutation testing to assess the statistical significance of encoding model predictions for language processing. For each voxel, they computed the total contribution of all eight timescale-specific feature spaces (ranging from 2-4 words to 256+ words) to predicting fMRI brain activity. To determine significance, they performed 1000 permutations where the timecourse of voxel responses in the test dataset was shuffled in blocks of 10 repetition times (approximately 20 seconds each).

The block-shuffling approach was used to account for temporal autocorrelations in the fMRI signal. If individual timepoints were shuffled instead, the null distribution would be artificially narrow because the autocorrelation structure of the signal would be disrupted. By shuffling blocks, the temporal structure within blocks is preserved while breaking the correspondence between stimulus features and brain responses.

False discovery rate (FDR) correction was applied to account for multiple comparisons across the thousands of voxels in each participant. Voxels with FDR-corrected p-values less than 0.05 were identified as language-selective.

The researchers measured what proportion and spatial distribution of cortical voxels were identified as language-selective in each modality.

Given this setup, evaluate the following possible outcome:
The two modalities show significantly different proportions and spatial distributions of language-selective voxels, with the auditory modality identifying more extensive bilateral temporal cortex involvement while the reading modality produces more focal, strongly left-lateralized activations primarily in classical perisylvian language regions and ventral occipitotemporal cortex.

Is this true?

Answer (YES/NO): NO